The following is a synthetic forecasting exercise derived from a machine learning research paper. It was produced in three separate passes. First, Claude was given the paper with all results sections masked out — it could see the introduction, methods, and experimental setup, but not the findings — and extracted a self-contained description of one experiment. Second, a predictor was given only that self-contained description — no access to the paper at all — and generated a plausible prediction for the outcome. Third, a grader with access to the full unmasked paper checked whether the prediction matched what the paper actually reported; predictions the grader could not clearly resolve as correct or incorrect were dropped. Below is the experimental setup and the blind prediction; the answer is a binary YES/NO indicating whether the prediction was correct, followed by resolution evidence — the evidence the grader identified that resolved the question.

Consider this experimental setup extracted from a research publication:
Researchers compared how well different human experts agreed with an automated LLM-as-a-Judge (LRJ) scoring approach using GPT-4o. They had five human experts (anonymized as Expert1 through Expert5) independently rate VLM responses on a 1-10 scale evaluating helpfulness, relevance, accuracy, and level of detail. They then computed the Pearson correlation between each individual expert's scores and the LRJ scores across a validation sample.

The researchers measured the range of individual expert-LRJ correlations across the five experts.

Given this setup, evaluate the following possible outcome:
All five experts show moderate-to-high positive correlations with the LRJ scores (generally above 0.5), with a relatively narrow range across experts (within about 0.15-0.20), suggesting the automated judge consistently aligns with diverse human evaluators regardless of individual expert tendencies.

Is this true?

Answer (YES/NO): NO